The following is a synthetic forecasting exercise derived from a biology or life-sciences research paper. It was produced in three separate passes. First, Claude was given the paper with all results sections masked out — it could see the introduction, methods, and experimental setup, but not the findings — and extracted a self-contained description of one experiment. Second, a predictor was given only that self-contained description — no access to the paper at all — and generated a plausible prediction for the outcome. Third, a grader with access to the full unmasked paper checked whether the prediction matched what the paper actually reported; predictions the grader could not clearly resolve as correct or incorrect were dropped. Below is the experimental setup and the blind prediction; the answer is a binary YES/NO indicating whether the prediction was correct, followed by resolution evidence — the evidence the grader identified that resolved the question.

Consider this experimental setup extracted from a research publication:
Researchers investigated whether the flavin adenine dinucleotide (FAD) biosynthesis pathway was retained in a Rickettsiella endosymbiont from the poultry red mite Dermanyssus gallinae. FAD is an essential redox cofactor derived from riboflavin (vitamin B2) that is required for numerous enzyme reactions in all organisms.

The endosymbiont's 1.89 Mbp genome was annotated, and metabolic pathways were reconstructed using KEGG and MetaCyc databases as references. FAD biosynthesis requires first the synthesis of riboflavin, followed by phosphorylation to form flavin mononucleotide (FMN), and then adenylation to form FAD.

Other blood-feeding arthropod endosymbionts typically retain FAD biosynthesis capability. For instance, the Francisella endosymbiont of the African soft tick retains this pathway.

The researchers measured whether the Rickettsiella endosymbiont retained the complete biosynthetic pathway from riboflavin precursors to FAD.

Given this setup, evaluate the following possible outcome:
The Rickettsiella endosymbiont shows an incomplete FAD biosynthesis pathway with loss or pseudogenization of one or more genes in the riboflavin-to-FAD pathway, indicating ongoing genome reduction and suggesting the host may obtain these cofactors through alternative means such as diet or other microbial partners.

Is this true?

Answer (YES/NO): NO